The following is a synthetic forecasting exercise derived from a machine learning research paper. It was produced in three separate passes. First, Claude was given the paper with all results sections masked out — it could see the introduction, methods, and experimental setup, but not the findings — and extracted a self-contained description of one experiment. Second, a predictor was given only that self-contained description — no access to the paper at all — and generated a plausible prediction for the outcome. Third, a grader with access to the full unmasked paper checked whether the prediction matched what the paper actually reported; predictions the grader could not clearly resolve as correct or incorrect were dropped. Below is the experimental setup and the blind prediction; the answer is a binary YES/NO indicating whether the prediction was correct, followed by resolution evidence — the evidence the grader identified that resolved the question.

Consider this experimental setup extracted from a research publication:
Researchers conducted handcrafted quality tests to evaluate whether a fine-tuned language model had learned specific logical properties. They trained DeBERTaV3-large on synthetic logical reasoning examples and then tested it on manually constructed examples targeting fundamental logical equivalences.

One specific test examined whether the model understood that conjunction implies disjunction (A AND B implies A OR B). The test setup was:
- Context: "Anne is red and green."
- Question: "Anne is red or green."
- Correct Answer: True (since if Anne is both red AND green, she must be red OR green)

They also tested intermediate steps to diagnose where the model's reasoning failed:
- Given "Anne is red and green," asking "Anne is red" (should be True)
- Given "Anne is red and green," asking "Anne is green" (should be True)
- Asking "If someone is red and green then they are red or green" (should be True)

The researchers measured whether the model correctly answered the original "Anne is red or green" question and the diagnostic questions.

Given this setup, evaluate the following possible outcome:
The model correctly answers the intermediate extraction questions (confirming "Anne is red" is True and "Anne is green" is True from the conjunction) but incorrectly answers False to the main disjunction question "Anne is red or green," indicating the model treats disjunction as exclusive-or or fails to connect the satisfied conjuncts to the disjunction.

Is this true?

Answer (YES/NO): NO